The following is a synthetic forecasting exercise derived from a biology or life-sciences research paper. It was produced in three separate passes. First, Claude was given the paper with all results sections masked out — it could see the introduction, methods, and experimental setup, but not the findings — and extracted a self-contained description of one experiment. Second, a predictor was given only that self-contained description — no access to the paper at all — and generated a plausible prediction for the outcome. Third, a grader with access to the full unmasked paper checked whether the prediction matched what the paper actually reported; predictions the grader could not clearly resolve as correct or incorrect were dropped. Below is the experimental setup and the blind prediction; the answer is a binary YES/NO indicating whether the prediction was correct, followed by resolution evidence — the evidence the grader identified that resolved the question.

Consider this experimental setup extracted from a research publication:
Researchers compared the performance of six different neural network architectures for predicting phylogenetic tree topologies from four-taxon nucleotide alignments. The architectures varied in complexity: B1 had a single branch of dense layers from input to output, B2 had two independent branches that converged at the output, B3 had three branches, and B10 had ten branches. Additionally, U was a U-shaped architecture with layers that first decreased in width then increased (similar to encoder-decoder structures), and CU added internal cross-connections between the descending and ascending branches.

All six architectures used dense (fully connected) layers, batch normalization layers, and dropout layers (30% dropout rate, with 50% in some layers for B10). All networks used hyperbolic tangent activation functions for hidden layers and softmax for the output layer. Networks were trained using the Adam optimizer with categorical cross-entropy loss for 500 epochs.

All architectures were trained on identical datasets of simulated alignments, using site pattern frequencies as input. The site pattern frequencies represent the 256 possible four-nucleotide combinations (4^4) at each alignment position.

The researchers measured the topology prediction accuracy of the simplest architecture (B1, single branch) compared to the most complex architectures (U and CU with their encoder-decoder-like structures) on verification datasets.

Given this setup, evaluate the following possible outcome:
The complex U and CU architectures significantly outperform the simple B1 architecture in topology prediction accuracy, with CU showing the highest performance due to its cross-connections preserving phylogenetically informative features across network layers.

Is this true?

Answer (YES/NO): NO